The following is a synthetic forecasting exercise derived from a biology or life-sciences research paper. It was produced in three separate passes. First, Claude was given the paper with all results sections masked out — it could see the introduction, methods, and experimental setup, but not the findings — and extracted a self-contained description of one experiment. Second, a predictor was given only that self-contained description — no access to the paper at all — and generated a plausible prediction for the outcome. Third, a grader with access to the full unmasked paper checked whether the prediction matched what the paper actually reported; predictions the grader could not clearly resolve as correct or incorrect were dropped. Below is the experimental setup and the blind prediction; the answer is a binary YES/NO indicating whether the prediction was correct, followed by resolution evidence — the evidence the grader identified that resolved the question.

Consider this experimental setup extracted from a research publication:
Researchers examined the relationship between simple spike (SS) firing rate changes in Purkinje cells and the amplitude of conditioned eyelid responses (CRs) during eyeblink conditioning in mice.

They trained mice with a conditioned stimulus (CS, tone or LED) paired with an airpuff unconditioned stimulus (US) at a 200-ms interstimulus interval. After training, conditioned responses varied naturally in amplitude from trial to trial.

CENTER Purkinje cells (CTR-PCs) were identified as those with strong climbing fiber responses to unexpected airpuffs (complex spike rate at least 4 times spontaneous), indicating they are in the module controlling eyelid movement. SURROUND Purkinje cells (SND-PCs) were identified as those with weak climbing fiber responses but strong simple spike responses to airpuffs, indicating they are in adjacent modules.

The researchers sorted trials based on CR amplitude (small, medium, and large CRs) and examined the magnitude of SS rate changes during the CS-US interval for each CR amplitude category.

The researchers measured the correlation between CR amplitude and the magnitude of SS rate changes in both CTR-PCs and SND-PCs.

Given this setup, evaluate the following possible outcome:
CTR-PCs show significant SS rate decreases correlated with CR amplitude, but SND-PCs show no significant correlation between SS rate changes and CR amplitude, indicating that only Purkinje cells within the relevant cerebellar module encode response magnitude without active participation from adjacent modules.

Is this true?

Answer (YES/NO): NO